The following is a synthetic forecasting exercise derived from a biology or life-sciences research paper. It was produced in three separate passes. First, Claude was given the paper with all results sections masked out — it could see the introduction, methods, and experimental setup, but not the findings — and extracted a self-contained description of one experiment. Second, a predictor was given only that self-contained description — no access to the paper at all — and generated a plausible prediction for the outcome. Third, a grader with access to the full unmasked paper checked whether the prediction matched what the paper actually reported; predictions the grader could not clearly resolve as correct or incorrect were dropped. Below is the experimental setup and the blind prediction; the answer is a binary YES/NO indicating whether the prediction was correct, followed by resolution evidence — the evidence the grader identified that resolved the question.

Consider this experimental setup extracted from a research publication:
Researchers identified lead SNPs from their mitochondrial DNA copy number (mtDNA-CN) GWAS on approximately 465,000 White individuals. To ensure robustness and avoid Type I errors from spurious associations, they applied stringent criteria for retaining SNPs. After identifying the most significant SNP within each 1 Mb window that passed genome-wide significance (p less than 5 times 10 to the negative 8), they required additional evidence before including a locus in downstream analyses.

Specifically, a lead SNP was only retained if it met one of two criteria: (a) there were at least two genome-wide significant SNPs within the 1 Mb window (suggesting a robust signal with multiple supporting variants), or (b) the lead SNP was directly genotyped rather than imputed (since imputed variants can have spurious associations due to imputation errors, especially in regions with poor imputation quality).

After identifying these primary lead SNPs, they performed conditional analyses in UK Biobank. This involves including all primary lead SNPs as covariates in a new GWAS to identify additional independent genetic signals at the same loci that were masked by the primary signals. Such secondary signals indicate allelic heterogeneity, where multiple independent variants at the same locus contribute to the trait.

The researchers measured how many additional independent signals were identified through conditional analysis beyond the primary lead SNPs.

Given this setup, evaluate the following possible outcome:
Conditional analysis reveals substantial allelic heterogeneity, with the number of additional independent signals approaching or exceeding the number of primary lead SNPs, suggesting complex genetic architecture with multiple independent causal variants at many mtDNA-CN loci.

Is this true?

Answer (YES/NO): NO